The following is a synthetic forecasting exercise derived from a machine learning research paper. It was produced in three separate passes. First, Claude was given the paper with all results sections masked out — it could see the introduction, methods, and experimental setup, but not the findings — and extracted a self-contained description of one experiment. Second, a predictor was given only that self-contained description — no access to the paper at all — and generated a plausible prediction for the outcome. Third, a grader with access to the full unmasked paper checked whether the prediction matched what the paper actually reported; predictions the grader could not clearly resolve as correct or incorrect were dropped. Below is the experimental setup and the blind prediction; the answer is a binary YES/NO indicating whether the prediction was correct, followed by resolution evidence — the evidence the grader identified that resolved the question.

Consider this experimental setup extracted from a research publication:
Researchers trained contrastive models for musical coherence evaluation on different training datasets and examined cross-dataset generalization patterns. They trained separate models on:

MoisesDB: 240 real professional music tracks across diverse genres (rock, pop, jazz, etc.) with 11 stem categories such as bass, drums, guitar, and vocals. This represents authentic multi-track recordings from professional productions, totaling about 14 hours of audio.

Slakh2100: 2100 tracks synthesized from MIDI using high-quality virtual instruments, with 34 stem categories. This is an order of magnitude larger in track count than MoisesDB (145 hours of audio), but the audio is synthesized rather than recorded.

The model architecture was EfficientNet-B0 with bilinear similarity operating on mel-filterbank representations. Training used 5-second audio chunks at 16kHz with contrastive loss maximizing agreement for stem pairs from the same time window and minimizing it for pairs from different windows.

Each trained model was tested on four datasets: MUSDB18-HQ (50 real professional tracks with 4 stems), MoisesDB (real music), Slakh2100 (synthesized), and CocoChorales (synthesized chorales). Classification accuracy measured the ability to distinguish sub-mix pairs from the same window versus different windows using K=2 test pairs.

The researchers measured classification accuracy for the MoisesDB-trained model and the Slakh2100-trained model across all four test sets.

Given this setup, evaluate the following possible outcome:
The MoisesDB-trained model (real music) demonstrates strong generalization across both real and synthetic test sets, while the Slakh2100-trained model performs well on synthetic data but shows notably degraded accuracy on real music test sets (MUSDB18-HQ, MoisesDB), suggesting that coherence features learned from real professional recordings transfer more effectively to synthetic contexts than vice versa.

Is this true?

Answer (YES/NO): NO